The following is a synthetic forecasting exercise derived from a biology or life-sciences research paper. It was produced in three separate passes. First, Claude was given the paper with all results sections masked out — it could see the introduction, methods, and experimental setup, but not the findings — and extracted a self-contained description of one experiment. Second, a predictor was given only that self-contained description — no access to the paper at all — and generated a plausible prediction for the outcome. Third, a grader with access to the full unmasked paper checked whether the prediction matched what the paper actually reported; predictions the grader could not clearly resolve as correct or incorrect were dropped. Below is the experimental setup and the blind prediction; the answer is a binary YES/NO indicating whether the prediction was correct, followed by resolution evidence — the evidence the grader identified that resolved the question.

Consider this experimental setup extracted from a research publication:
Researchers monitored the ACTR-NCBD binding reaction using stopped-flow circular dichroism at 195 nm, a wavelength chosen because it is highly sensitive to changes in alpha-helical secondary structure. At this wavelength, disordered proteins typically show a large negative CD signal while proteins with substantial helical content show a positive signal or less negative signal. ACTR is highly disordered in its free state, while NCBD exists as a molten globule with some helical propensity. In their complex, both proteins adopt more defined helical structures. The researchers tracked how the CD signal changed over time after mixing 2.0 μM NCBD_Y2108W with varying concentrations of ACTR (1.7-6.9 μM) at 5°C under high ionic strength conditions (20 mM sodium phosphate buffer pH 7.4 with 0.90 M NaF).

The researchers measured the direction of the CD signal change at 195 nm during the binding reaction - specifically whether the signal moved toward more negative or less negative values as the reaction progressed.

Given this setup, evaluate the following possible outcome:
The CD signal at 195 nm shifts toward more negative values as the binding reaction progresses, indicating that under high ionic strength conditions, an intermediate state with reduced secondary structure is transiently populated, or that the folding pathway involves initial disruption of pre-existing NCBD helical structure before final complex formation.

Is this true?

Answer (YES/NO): NO